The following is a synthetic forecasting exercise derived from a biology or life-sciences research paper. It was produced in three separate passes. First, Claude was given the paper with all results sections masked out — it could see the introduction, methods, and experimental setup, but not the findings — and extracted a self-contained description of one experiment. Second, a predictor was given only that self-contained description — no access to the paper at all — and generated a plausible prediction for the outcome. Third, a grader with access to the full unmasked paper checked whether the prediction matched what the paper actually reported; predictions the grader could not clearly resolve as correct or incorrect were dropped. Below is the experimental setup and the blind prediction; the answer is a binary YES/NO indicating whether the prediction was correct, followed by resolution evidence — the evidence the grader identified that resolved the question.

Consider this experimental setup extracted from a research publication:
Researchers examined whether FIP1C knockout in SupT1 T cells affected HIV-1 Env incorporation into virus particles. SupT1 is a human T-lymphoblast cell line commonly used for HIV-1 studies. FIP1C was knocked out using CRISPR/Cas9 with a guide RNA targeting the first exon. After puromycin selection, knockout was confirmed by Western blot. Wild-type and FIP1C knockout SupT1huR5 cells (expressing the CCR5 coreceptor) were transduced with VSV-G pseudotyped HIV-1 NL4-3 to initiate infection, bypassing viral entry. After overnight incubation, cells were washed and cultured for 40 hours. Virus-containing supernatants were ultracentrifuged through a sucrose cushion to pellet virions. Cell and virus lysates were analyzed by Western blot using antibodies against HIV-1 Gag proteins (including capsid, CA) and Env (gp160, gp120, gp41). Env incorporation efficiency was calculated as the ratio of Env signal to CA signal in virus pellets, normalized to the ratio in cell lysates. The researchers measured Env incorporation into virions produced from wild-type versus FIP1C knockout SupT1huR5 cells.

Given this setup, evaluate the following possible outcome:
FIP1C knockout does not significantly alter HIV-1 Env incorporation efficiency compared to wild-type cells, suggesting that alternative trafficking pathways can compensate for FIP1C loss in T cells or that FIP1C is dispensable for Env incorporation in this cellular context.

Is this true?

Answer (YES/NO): NO